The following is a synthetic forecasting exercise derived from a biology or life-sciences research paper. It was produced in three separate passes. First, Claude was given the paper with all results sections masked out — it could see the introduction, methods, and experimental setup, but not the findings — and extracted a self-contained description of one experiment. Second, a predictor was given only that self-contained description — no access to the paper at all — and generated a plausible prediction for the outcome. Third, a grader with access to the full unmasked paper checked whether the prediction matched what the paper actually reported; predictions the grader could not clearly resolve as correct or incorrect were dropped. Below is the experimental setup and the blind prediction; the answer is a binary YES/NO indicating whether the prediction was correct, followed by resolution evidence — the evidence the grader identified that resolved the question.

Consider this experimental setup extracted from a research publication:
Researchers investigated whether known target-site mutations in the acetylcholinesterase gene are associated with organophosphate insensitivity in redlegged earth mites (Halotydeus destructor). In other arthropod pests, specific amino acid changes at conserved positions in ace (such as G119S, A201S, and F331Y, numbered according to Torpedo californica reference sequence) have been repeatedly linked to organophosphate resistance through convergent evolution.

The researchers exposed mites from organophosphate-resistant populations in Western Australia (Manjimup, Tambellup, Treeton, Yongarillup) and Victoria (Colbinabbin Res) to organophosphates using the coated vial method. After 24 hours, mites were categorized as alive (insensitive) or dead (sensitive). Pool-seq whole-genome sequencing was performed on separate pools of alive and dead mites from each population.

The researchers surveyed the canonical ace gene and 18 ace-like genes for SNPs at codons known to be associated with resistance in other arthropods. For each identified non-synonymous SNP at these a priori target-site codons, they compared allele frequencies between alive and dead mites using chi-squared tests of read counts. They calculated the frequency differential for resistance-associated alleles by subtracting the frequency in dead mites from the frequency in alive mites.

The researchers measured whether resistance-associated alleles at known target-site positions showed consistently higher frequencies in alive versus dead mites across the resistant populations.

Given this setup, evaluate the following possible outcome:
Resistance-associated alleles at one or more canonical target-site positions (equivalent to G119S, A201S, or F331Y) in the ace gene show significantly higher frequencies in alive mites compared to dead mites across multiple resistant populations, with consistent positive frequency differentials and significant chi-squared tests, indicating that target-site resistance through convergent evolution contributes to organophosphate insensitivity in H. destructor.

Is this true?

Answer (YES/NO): NO